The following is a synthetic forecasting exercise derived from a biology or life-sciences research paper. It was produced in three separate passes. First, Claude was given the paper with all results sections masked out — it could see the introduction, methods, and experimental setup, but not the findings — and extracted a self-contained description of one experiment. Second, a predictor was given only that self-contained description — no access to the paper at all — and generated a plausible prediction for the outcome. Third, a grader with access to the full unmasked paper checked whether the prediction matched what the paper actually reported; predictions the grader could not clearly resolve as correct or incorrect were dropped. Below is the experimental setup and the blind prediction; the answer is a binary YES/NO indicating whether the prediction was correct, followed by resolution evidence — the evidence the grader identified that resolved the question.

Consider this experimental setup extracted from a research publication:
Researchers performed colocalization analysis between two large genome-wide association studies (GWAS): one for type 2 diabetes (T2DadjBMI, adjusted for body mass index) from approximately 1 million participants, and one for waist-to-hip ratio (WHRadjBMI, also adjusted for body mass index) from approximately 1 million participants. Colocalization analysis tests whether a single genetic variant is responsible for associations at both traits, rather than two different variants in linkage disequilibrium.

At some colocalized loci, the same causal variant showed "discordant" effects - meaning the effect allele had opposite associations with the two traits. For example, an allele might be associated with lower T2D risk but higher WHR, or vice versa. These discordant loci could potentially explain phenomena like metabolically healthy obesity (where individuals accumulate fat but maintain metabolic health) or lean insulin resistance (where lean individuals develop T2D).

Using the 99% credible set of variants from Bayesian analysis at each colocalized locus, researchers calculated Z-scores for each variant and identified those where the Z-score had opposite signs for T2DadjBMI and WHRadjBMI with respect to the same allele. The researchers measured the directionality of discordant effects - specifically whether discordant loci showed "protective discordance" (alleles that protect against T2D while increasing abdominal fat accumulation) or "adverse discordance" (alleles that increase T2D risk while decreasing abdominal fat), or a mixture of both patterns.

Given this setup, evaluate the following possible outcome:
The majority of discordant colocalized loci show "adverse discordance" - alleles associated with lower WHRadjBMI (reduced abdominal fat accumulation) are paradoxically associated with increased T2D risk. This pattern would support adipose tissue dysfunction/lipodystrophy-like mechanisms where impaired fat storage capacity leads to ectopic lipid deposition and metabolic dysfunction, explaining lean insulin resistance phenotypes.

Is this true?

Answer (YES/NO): NO